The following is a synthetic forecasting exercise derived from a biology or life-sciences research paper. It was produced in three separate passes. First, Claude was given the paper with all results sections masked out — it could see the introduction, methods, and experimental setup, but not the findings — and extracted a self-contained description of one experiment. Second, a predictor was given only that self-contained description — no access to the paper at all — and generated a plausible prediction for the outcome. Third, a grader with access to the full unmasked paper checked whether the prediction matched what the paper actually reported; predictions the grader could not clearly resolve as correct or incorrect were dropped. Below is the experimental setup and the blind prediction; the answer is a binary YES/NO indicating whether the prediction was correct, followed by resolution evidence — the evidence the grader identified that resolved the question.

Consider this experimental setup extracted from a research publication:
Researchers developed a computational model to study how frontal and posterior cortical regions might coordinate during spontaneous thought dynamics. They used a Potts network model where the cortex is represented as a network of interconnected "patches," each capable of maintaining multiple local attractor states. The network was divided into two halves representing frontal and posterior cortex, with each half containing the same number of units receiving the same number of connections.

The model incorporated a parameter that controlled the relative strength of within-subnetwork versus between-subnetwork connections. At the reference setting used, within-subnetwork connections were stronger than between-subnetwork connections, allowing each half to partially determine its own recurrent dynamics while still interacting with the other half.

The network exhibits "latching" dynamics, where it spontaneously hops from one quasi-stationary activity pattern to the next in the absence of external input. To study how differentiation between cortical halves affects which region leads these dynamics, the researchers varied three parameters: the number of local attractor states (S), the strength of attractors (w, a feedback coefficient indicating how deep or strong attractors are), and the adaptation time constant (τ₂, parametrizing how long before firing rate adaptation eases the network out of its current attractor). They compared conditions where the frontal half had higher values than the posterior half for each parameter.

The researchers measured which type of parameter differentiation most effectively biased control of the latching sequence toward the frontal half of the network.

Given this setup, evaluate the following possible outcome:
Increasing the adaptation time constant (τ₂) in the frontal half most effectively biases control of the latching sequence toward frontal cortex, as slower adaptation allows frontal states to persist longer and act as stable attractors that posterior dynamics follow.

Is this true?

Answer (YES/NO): NO